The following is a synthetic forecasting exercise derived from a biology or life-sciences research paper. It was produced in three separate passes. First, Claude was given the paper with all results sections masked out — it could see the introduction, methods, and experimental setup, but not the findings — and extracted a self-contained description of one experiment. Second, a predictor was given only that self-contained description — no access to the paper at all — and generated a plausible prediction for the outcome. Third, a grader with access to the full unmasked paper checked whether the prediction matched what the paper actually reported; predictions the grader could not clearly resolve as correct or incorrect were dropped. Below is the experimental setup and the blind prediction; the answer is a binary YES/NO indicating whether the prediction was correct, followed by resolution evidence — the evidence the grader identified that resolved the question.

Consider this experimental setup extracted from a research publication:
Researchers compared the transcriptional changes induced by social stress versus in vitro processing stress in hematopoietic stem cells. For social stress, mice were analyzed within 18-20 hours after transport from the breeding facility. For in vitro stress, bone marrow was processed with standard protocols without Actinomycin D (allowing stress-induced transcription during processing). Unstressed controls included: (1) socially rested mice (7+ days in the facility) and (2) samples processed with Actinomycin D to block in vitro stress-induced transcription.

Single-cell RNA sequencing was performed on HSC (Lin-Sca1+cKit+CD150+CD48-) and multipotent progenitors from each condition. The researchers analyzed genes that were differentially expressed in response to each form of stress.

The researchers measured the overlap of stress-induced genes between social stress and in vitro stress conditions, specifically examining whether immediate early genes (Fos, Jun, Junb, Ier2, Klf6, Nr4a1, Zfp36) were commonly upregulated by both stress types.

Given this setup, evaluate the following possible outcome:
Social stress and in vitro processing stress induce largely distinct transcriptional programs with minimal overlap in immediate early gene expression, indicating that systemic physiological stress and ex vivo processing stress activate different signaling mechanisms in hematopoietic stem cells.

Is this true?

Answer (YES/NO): NO